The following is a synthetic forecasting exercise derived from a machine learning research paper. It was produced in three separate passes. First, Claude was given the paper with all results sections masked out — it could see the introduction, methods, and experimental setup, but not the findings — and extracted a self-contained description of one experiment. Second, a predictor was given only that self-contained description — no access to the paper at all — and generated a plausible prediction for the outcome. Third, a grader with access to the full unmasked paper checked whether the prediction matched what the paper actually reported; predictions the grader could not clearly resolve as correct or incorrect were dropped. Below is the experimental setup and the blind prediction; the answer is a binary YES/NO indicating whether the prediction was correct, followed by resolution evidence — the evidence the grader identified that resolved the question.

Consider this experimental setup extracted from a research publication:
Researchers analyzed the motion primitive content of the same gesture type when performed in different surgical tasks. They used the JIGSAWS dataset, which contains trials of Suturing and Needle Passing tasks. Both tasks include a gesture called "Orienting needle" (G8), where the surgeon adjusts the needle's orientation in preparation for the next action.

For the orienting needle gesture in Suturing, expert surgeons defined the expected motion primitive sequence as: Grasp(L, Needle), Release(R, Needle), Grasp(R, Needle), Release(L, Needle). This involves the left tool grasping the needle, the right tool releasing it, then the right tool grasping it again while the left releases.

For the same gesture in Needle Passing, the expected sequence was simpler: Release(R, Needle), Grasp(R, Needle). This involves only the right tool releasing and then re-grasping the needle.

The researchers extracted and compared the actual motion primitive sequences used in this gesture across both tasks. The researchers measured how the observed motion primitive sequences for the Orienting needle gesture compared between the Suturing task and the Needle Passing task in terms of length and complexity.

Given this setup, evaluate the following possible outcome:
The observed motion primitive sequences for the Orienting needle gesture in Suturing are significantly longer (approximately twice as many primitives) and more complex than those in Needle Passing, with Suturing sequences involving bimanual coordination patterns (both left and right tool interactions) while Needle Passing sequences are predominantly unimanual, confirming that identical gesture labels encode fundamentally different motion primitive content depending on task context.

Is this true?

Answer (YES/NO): YES